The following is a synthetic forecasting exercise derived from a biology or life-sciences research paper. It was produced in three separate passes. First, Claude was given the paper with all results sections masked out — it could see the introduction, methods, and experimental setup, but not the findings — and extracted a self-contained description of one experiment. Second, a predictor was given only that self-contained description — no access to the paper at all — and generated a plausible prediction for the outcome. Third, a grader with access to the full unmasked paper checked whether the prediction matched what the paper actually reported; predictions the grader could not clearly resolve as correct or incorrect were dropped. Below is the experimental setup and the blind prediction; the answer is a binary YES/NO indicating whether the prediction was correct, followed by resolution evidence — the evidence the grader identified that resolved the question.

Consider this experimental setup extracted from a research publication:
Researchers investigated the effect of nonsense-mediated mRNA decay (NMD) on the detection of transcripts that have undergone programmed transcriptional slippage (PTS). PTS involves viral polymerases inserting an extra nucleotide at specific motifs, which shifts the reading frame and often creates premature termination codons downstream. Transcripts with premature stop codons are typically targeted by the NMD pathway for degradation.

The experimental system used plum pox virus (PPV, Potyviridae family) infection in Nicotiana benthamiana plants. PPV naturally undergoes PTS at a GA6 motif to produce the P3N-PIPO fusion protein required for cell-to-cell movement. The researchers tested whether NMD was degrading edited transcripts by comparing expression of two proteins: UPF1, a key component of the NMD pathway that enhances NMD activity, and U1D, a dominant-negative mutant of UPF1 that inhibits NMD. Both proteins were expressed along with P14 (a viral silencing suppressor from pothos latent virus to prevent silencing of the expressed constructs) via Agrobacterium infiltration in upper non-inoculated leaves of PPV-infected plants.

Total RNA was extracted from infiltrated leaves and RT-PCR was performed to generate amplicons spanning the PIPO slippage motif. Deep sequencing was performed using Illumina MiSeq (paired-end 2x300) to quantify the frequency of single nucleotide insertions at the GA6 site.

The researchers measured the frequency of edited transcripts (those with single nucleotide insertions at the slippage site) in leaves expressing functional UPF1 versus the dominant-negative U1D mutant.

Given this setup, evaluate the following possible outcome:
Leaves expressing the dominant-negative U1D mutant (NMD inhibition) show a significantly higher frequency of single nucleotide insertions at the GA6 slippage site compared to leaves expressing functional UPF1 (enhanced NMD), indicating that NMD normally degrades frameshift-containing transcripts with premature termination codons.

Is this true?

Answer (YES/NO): YES